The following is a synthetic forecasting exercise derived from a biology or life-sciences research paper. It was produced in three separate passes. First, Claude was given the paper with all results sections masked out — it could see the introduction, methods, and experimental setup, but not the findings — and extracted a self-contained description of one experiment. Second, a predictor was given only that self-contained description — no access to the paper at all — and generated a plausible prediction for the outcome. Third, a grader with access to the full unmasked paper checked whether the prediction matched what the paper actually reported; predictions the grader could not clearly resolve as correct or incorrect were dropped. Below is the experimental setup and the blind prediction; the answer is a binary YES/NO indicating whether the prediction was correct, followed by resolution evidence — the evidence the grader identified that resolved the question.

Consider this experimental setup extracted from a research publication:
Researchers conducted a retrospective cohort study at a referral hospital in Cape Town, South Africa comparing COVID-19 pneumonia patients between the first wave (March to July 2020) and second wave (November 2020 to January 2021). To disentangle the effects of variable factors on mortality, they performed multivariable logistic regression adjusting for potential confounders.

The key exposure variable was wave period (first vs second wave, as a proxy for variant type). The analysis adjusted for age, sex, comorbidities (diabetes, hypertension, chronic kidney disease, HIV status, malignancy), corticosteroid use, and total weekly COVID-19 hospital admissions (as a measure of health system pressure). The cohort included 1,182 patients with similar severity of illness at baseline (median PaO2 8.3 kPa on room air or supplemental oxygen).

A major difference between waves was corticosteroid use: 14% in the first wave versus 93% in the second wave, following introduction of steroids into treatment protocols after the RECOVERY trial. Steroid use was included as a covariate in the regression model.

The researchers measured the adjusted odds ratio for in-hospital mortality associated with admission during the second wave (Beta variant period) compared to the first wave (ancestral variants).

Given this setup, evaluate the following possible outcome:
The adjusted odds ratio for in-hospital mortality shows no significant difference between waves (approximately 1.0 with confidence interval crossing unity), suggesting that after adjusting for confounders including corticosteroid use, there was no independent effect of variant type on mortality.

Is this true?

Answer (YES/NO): YES